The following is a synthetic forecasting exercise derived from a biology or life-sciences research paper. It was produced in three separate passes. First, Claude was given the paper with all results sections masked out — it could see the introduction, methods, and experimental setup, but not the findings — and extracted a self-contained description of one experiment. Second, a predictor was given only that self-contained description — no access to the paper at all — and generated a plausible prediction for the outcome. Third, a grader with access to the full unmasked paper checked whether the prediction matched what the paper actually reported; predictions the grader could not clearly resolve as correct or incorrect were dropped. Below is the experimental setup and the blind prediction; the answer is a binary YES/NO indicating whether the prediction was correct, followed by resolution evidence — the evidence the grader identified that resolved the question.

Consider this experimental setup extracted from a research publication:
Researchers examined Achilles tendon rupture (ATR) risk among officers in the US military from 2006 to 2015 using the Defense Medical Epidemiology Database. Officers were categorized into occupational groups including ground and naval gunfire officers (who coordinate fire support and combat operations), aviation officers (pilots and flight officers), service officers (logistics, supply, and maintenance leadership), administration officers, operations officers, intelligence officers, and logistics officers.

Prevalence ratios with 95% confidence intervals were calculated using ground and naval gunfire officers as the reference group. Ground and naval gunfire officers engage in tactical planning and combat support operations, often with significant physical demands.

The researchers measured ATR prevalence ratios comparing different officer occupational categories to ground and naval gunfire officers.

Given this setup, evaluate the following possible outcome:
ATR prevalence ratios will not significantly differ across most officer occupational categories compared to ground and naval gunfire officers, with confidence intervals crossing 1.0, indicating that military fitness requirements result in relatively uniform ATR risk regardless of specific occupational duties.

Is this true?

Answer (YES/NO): NO